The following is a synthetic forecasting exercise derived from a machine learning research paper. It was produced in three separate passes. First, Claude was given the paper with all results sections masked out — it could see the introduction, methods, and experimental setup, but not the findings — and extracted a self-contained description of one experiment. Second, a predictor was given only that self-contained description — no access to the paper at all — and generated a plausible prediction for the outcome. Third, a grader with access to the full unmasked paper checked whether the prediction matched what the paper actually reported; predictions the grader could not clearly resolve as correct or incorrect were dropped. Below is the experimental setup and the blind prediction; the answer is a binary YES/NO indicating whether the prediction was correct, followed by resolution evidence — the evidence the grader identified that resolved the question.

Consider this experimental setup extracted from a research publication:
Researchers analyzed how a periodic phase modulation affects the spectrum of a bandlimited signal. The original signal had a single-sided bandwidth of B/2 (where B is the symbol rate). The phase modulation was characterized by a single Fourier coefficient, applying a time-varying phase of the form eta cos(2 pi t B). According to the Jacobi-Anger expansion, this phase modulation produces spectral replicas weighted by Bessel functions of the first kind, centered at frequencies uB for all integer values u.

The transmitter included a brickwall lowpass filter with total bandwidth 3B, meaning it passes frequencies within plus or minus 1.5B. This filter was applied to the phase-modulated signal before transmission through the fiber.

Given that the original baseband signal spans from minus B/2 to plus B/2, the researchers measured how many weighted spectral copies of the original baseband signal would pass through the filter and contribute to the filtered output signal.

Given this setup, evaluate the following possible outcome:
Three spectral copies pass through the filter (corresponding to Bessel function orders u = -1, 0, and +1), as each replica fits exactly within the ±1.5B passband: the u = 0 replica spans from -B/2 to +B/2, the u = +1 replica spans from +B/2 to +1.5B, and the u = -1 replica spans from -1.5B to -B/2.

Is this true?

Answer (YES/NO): YES